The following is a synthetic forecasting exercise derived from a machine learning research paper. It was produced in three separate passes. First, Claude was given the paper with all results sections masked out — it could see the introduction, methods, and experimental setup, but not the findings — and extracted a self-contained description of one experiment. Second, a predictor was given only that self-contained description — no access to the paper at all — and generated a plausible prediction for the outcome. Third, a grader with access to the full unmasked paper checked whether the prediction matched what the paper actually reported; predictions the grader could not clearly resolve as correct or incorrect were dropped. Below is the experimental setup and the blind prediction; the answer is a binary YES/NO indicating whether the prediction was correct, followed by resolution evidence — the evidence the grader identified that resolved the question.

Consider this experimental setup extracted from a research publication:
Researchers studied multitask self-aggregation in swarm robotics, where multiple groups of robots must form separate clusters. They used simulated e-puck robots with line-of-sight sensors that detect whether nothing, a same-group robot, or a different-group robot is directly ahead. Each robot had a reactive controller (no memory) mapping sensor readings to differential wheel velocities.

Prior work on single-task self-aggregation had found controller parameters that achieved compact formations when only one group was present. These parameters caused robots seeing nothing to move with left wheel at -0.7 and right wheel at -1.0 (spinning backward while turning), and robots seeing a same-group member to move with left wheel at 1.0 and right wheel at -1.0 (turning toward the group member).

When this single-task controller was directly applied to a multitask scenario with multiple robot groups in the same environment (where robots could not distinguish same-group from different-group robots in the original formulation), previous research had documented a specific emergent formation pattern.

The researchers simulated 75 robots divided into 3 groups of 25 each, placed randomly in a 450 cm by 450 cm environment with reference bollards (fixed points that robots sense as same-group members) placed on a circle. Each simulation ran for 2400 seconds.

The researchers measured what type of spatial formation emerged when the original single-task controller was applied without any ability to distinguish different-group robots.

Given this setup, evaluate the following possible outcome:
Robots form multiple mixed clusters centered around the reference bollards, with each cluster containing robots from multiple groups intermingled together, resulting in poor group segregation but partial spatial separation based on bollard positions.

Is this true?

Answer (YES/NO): NO